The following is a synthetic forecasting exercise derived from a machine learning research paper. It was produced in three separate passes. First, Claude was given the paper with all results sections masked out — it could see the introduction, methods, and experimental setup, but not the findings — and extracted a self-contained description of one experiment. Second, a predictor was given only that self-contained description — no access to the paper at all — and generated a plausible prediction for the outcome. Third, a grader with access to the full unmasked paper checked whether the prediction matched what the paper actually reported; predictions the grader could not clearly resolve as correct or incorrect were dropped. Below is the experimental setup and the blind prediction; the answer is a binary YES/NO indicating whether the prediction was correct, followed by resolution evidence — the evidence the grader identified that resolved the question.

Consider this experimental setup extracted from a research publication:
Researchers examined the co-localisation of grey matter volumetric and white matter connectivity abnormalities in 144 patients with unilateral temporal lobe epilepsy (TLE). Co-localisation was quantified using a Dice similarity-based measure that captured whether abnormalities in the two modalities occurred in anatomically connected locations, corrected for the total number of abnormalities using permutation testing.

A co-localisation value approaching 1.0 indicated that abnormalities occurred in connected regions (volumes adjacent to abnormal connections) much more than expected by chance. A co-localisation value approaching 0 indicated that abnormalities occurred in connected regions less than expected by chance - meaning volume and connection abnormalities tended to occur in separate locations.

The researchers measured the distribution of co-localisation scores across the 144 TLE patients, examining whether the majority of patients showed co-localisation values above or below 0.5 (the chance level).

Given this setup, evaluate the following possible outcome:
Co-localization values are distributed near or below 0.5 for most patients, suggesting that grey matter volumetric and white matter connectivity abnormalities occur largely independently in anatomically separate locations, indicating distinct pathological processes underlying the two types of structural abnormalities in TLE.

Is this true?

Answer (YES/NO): NO